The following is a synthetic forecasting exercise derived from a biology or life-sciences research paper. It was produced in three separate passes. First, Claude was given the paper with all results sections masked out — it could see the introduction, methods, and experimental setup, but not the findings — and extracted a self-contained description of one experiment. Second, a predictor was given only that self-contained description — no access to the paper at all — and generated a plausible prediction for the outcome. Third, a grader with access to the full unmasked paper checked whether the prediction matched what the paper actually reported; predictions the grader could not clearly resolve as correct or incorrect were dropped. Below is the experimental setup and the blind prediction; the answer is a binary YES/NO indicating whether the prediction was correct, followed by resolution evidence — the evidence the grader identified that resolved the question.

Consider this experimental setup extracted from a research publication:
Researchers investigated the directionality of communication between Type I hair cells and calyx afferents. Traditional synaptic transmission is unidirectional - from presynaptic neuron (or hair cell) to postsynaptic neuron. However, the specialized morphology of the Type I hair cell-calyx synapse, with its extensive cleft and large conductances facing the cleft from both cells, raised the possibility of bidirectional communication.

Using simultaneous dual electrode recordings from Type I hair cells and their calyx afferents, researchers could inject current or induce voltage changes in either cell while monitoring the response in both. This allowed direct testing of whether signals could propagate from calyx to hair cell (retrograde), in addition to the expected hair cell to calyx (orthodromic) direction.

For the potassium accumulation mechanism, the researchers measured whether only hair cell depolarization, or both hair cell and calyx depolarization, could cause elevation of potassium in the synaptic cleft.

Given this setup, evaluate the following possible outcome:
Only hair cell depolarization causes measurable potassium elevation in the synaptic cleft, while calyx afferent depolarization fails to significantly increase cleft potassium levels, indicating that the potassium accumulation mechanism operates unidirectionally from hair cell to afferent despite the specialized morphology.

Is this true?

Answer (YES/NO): NO